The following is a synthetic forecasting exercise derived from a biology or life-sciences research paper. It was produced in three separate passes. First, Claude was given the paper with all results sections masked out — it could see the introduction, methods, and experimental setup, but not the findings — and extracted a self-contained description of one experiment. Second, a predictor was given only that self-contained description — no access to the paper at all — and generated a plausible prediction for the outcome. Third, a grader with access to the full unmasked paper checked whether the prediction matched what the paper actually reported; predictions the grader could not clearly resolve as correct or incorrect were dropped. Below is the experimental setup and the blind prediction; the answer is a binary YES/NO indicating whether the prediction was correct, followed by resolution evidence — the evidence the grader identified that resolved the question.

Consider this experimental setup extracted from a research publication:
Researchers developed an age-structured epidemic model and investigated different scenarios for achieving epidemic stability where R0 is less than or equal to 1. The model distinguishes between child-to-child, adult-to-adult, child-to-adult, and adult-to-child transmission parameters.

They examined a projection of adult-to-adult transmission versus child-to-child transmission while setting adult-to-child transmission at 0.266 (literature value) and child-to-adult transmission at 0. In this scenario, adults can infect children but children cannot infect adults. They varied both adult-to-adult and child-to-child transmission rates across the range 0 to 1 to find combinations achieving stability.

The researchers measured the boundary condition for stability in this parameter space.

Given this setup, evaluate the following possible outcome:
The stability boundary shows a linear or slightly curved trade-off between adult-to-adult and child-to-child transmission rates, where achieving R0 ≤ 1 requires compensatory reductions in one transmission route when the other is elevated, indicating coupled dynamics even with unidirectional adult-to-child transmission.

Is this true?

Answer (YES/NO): YES